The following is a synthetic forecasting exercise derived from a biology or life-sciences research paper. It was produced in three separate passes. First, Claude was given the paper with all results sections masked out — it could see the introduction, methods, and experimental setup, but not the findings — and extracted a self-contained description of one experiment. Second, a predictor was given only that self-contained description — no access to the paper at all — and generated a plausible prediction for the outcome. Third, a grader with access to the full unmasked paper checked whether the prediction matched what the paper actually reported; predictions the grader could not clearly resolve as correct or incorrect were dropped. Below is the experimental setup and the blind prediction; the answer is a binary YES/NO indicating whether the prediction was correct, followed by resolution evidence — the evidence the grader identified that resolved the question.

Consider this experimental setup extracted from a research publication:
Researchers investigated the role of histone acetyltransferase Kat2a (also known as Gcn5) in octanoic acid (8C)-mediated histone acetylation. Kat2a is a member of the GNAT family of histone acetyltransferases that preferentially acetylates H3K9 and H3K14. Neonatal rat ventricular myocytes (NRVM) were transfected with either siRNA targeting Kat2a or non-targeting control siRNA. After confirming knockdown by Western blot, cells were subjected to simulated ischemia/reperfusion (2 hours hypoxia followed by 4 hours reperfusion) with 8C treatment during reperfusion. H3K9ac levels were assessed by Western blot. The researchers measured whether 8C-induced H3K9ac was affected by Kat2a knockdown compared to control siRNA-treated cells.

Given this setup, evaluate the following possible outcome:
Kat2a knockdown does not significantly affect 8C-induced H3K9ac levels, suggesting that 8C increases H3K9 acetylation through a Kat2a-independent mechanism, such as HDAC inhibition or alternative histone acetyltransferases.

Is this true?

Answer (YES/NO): NO